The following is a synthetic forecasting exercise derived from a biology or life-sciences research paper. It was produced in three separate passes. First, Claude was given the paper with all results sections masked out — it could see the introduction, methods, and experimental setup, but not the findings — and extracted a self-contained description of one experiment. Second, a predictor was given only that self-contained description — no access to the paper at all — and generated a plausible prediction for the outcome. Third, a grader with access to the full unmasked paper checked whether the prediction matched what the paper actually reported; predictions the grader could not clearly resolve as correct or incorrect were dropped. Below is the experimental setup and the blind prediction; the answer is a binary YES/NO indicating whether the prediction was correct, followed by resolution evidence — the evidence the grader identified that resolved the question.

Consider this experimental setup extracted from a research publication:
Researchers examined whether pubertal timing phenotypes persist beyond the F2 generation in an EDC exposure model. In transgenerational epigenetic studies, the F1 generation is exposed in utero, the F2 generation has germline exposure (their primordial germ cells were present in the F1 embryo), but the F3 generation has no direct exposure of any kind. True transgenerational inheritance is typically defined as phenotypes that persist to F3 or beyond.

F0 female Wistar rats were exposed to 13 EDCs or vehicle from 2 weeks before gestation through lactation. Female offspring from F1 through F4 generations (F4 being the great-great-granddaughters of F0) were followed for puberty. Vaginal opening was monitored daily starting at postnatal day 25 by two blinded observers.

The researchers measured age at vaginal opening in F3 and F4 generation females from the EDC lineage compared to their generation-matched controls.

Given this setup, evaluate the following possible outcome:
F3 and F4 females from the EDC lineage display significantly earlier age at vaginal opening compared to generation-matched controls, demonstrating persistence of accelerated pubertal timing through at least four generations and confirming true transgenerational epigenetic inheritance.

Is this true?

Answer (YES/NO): NO